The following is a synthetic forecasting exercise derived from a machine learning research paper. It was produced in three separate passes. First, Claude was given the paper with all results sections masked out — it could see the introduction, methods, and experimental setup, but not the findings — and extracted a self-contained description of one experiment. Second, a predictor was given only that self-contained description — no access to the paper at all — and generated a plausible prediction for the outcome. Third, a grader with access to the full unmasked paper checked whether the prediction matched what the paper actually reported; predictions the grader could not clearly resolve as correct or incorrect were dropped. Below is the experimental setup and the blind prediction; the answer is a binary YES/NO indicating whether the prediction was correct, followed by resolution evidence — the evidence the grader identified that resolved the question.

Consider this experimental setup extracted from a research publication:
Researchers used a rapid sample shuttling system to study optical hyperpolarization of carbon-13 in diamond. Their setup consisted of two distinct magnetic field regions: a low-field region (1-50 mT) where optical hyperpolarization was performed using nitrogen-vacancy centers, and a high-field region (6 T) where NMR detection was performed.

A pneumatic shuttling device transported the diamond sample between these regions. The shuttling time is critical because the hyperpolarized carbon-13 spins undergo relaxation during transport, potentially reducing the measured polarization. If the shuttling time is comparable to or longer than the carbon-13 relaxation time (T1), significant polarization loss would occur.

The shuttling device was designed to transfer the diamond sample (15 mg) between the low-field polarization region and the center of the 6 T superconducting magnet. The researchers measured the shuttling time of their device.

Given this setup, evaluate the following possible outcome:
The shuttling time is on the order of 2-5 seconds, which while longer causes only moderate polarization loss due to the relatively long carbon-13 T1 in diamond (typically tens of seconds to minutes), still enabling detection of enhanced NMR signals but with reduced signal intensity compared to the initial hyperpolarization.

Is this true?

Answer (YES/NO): NO